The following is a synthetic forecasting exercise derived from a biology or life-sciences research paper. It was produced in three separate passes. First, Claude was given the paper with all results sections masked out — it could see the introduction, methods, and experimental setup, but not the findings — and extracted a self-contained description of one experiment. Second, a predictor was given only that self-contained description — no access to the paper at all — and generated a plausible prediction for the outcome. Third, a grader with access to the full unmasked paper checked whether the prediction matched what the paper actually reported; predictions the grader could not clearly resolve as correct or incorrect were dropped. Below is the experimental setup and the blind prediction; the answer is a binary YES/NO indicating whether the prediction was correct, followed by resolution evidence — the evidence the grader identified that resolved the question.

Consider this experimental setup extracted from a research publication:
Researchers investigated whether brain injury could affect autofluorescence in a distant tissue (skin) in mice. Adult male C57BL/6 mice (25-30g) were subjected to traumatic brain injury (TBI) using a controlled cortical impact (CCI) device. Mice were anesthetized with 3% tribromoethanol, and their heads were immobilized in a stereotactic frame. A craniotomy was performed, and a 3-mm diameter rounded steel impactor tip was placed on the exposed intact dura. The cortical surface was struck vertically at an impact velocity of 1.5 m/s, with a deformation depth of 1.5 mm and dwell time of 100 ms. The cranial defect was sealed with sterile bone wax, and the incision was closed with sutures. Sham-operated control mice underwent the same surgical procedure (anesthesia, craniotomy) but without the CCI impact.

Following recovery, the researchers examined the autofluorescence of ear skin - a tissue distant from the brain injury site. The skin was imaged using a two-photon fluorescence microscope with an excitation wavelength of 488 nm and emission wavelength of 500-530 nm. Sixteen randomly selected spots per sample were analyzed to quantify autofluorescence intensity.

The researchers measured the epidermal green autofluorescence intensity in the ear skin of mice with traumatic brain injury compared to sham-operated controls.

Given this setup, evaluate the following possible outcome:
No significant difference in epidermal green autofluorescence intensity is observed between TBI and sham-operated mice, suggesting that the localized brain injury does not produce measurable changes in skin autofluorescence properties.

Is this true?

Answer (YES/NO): NO